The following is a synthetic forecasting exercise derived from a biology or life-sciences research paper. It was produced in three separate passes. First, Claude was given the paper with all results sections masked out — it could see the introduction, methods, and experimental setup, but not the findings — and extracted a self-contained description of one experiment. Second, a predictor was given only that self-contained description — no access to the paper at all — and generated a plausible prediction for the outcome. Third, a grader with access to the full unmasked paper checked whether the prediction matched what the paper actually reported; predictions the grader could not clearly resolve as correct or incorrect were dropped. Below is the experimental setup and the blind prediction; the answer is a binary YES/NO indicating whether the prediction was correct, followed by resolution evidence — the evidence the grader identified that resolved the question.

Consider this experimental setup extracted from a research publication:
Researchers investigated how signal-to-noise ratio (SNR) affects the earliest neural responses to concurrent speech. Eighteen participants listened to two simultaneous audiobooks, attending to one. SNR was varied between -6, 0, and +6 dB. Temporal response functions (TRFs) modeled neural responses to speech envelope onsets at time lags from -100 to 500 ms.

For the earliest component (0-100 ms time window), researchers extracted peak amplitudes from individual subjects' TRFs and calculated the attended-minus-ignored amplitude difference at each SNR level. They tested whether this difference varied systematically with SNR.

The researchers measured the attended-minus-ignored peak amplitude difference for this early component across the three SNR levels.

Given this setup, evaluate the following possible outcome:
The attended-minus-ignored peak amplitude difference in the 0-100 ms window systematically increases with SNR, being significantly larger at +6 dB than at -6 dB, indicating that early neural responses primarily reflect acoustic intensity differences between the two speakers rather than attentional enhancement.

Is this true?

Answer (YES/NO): YES